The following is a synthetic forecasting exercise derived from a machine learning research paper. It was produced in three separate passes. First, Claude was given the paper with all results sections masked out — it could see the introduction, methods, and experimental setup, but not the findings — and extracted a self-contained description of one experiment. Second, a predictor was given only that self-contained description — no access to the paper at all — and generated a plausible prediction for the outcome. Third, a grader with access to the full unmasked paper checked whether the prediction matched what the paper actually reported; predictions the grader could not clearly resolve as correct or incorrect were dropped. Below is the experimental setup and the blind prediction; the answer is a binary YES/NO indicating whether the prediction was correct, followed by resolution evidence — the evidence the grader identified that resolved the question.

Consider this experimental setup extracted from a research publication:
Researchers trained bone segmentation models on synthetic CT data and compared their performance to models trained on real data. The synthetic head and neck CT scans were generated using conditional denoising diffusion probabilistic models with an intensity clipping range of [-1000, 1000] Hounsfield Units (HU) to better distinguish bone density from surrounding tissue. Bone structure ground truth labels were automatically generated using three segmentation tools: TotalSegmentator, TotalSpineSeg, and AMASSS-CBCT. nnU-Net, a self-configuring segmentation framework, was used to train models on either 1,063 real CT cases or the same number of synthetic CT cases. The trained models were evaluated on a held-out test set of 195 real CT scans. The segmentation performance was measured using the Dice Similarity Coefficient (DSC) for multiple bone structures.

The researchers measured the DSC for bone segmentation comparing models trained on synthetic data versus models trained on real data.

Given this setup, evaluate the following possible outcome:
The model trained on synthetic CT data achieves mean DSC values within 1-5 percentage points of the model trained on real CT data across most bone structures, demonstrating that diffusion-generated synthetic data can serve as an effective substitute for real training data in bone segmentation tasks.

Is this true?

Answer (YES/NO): YES